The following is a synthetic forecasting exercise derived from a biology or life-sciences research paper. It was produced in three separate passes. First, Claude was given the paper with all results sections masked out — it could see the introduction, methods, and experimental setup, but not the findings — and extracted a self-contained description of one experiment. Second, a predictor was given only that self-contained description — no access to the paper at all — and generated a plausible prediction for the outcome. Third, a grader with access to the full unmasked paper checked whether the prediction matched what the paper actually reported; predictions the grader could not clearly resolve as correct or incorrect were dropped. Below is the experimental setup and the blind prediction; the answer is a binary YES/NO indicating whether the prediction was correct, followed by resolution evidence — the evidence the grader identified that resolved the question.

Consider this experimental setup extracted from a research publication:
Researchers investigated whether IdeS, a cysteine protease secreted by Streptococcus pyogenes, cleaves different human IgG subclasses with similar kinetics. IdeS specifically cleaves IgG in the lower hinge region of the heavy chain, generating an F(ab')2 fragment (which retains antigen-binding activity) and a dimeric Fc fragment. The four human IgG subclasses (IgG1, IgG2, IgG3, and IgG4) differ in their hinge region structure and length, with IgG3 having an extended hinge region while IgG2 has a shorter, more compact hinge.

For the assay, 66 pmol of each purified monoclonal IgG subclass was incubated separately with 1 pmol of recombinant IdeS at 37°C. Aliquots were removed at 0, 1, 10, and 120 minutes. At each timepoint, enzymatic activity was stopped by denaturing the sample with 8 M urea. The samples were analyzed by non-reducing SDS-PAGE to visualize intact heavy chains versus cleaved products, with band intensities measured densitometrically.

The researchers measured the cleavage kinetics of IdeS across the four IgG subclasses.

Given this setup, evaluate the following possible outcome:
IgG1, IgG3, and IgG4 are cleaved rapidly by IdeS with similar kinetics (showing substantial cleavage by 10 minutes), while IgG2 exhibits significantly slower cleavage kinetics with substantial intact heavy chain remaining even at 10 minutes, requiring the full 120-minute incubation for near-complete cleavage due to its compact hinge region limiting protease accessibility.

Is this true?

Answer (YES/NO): NO